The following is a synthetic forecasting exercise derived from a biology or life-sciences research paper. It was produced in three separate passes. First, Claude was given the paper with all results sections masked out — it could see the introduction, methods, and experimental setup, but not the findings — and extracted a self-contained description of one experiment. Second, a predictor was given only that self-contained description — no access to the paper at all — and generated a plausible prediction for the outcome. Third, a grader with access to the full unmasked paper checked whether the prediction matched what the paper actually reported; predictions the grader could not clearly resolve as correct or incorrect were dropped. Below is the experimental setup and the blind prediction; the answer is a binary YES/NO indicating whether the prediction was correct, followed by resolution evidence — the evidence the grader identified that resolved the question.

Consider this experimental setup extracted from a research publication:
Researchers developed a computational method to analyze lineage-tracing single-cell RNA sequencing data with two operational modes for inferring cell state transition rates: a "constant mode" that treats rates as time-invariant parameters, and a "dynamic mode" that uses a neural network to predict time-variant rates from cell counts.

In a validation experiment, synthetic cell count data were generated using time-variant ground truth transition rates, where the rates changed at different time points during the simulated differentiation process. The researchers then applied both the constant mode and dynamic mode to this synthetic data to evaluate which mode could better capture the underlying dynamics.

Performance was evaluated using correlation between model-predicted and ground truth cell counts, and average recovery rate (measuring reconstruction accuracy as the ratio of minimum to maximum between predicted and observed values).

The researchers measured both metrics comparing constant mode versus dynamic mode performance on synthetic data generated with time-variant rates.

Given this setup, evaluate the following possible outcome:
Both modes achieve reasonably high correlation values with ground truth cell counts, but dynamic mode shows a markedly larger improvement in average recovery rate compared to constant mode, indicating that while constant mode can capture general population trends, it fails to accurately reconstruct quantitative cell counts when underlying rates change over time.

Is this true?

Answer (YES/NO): NO